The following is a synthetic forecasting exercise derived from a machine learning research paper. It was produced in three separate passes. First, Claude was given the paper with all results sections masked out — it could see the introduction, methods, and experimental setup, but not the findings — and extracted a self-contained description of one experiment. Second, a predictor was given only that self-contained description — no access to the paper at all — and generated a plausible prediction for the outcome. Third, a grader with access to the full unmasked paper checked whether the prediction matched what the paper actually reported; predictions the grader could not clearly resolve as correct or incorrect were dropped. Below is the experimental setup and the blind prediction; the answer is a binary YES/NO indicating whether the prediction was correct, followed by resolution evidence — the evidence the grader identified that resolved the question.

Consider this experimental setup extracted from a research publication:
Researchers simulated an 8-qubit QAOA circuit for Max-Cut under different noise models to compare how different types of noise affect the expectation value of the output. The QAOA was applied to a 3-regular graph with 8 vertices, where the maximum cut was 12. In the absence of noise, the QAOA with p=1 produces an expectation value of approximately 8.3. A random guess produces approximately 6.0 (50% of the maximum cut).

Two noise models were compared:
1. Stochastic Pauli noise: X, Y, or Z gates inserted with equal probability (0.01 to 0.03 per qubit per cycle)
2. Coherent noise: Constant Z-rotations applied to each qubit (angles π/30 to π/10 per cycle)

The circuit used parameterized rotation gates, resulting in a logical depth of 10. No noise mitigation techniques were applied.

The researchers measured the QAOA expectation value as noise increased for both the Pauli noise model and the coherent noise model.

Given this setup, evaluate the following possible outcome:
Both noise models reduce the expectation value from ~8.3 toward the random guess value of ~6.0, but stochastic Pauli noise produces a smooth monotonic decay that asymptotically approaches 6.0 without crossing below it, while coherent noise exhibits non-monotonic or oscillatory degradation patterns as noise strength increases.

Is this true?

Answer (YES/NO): NO